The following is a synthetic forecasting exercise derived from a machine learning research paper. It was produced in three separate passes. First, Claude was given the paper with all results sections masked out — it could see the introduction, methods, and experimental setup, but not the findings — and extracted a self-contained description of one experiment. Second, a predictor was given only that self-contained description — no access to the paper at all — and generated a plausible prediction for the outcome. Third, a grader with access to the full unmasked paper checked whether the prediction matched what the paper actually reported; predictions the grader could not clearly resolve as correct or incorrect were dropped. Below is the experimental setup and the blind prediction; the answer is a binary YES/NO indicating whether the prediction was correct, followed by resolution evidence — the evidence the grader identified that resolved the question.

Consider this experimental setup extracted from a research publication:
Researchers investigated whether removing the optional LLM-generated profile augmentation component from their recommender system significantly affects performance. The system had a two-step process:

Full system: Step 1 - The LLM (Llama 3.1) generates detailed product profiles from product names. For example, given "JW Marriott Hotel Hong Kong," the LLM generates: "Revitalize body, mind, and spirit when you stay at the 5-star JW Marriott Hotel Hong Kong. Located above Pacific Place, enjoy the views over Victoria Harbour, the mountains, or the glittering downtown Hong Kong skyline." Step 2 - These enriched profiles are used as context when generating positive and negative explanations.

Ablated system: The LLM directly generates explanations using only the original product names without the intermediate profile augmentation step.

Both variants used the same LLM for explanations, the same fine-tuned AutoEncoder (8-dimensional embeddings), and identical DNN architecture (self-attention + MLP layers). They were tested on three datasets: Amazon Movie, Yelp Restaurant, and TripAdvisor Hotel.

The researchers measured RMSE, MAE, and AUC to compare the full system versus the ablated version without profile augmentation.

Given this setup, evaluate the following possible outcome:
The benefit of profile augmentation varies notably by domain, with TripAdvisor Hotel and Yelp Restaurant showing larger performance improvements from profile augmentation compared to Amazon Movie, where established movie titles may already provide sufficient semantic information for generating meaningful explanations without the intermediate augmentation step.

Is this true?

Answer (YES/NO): NO